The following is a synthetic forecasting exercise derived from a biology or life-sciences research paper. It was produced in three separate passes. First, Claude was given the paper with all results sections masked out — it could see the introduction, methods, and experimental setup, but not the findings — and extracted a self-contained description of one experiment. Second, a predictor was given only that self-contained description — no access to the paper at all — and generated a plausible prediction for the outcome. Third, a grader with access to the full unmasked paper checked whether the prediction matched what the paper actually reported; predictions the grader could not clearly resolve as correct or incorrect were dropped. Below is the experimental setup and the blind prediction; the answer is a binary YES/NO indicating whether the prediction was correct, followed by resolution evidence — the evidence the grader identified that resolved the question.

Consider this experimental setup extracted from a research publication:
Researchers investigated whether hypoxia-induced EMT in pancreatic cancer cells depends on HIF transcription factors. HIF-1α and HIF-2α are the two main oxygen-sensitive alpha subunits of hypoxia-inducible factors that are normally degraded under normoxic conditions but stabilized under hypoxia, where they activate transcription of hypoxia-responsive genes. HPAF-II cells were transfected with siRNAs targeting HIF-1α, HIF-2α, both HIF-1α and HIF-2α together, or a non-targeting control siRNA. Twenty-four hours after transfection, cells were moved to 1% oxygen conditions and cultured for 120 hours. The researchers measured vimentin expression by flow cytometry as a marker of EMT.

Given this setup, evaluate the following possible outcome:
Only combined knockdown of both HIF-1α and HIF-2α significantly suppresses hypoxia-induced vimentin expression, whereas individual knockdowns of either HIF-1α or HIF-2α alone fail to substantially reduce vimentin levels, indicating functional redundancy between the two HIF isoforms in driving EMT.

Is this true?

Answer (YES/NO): NO